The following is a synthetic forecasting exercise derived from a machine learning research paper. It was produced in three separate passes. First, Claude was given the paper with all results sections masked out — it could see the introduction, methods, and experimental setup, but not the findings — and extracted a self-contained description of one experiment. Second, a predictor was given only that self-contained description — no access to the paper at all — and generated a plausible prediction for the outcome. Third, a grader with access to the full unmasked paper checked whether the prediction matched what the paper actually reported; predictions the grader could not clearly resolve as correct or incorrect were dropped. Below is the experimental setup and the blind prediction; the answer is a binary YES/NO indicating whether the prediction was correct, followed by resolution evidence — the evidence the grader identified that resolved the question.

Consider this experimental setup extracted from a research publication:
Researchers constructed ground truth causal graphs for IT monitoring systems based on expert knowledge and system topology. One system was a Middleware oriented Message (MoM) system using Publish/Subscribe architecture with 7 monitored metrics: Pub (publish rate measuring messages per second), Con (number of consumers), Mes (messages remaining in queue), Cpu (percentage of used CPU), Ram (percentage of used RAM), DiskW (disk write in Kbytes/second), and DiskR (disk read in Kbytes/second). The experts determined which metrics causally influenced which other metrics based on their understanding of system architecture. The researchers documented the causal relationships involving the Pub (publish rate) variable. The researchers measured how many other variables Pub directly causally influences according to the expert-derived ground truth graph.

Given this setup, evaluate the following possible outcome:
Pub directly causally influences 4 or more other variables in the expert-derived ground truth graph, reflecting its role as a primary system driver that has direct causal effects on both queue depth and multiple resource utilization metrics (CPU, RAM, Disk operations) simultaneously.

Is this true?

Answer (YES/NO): YES